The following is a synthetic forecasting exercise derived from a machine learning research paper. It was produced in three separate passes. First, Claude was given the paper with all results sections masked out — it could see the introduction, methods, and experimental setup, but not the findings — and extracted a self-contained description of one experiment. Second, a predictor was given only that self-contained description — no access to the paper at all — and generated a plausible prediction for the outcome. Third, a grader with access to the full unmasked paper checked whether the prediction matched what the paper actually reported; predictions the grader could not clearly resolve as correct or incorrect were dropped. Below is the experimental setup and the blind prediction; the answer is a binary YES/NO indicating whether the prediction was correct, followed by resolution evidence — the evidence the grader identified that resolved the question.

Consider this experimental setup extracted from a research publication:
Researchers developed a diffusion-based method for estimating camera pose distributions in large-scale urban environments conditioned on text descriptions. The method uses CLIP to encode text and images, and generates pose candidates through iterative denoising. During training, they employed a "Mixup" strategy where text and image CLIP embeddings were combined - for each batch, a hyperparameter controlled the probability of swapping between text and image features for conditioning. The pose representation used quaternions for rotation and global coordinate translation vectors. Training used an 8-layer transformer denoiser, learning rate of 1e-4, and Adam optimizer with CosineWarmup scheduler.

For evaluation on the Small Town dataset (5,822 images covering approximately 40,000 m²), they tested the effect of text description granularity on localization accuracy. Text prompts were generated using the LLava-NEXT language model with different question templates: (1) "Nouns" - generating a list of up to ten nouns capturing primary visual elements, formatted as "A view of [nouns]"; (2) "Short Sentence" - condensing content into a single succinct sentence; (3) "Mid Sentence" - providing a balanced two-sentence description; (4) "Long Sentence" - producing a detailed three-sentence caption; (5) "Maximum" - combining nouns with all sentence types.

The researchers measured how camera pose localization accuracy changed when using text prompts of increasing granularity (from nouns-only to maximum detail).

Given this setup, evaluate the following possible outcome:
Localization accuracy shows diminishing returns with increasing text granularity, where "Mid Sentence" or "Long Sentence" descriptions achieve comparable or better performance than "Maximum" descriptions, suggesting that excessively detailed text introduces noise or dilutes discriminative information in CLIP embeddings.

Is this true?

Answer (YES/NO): YES